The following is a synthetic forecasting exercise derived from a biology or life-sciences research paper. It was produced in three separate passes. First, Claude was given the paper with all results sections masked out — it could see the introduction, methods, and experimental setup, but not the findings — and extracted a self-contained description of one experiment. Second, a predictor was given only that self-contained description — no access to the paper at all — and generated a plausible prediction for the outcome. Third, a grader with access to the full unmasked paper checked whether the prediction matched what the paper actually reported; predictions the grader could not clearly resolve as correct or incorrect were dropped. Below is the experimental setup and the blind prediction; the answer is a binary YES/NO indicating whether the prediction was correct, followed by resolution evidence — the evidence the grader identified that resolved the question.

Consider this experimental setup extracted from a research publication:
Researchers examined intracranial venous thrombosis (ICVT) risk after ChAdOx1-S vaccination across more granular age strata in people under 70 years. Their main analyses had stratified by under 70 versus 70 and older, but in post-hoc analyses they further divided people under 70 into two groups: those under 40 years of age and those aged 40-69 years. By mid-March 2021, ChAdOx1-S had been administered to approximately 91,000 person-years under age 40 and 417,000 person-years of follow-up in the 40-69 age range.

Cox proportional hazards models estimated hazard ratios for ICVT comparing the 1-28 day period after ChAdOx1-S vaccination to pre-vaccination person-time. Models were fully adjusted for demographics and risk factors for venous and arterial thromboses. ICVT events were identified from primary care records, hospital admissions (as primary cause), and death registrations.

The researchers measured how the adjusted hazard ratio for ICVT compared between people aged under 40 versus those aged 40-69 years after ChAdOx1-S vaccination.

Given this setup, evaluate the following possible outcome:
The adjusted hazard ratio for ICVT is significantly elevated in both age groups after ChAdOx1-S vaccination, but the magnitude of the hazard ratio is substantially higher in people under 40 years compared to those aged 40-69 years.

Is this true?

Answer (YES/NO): YES